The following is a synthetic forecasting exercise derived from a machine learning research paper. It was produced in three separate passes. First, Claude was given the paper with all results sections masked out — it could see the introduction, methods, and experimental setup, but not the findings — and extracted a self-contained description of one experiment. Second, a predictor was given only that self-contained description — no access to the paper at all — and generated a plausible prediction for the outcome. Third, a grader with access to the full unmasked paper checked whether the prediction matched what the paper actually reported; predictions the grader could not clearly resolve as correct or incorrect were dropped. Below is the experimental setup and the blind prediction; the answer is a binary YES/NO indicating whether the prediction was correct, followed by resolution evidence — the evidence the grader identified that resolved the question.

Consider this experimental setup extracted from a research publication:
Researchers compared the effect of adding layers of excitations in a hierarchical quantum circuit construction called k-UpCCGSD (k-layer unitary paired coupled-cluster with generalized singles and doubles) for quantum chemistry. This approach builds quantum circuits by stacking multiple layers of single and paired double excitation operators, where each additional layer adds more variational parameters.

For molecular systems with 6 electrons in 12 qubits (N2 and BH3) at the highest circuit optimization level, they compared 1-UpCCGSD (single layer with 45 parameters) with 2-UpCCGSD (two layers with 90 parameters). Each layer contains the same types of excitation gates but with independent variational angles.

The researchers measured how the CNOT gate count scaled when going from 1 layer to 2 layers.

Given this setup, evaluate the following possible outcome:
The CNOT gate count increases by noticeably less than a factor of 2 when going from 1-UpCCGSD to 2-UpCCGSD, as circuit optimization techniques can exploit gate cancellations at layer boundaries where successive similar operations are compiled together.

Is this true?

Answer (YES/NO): NO